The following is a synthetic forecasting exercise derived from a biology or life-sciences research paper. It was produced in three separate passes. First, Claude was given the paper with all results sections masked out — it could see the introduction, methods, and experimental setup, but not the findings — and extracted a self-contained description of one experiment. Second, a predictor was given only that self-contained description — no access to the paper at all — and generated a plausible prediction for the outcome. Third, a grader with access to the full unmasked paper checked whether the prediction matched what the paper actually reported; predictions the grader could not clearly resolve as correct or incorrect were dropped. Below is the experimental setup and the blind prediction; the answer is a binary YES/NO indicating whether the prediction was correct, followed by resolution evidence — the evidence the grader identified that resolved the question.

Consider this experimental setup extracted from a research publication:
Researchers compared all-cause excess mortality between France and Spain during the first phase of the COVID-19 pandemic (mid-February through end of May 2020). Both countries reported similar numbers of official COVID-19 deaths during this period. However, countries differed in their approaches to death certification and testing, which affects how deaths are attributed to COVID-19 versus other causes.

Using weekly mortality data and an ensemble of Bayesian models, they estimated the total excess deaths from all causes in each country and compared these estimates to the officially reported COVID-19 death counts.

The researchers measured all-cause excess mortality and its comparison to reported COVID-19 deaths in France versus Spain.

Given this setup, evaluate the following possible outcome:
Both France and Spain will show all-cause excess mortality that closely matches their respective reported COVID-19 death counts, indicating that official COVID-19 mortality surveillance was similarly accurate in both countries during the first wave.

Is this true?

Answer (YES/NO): NO